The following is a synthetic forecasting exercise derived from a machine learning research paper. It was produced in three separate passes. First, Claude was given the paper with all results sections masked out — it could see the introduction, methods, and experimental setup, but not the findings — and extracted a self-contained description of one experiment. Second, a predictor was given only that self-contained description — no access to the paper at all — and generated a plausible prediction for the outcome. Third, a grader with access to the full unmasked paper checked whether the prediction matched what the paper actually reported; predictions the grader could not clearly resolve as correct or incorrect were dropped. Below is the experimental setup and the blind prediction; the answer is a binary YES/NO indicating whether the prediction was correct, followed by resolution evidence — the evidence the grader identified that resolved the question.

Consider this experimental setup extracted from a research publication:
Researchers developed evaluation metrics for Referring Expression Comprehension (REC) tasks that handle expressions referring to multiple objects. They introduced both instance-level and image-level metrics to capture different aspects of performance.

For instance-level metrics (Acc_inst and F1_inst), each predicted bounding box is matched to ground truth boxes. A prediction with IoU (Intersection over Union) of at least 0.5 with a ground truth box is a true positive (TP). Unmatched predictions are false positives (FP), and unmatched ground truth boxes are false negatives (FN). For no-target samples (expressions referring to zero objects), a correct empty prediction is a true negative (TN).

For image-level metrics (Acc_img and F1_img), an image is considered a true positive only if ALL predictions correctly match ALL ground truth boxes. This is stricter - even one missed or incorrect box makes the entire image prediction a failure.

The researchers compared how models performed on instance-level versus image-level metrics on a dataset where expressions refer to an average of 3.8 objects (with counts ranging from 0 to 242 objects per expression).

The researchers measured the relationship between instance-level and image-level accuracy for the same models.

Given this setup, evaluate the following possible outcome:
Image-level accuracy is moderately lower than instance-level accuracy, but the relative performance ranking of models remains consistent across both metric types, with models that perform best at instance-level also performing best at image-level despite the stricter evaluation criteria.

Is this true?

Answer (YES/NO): NO